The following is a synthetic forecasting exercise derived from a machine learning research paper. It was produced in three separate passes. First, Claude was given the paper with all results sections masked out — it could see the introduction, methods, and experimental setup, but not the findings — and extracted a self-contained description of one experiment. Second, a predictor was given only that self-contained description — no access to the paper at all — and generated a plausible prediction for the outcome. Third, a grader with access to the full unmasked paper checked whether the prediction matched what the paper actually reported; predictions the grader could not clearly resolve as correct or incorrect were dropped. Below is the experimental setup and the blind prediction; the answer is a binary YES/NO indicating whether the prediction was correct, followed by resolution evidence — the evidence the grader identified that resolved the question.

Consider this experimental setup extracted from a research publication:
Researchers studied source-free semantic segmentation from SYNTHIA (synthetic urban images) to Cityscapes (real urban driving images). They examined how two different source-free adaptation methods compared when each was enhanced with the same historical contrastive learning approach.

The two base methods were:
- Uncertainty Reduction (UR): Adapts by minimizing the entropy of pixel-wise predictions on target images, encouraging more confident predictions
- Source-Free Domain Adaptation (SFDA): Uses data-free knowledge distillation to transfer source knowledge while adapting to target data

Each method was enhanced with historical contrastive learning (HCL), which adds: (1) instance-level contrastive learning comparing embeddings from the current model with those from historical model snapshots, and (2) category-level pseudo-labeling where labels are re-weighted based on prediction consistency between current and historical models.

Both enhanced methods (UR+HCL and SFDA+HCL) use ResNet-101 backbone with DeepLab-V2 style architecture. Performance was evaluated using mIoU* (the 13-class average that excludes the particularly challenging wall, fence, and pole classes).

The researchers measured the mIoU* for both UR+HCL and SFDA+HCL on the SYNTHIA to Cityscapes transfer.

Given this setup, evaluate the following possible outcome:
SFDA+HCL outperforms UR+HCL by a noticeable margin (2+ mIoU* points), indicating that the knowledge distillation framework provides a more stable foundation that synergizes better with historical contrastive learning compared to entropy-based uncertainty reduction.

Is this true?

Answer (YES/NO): NO